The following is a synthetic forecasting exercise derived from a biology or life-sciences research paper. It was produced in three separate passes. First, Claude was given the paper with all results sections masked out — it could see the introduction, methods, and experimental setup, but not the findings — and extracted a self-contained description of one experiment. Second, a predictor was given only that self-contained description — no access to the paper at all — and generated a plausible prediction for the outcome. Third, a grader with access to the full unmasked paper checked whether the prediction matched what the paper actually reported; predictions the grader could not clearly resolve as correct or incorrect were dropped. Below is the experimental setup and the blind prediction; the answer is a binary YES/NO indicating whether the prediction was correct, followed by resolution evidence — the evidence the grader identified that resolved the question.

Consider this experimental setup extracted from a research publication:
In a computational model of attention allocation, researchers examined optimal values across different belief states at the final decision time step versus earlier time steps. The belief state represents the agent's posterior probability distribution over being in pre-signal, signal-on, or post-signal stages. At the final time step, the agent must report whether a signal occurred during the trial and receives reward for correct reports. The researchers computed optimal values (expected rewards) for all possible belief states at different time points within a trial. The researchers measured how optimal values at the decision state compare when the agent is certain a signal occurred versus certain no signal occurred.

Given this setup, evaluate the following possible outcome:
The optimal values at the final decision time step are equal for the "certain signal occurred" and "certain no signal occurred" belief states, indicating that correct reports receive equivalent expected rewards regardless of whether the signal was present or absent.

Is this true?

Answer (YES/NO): YES